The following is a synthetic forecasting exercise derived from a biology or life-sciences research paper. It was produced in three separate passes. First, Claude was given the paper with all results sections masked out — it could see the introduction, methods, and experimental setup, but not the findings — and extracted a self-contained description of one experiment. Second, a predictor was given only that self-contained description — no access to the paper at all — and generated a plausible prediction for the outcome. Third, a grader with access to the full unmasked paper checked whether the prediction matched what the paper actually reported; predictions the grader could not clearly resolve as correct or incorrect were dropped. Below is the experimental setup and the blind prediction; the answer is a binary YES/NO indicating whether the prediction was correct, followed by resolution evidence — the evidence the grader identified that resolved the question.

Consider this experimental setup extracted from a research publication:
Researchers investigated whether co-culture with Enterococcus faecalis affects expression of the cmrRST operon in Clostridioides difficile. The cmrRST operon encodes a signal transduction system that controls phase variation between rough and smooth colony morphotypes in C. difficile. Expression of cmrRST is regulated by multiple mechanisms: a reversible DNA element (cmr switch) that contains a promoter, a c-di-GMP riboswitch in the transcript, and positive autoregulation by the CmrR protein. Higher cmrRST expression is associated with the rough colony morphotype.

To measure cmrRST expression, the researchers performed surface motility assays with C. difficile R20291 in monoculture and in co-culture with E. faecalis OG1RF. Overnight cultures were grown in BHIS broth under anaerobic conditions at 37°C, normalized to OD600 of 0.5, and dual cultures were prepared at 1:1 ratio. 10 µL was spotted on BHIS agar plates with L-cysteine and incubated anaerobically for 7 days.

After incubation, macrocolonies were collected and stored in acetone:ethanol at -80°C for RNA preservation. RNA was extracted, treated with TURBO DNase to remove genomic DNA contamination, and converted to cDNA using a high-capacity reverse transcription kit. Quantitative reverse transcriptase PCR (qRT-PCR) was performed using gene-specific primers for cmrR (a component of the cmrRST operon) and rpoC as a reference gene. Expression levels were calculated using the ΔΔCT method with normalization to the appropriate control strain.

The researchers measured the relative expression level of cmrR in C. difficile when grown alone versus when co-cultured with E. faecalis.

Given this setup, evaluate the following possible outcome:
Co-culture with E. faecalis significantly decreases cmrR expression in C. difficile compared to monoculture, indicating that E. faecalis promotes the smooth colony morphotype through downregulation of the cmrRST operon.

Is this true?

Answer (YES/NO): NO